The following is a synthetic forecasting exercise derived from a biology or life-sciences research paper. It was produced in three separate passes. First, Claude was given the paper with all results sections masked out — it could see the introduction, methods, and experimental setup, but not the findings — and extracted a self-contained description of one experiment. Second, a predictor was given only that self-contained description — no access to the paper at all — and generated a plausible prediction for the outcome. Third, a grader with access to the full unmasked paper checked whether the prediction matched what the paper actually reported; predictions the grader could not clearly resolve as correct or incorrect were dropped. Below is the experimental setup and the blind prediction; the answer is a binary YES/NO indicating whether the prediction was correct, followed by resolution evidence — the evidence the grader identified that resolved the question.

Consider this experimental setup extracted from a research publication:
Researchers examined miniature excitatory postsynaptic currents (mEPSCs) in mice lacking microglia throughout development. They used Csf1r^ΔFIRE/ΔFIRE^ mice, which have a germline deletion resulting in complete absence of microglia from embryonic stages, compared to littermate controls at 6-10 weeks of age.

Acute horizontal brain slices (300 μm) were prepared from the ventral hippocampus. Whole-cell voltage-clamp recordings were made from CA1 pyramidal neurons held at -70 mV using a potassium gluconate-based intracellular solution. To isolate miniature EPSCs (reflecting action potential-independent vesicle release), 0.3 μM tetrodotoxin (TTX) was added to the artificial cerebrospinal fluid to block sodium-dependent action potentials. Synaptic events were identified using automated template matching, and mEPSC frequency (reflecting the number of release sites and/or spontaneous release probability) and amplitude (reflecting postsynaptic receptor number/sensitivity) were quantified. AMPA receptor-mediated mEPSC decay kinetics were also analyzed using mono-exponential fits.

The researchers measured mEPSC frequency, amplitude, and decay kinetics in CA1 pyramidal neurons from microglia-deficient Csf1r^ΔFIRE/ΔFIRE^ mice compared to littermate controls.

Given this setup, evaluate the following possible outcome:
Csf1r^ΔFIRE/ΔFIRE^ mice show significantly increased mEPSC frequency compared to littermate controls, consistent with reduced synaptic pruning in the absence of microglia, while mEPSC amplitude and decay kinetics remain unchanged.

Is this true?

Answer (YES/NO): NO